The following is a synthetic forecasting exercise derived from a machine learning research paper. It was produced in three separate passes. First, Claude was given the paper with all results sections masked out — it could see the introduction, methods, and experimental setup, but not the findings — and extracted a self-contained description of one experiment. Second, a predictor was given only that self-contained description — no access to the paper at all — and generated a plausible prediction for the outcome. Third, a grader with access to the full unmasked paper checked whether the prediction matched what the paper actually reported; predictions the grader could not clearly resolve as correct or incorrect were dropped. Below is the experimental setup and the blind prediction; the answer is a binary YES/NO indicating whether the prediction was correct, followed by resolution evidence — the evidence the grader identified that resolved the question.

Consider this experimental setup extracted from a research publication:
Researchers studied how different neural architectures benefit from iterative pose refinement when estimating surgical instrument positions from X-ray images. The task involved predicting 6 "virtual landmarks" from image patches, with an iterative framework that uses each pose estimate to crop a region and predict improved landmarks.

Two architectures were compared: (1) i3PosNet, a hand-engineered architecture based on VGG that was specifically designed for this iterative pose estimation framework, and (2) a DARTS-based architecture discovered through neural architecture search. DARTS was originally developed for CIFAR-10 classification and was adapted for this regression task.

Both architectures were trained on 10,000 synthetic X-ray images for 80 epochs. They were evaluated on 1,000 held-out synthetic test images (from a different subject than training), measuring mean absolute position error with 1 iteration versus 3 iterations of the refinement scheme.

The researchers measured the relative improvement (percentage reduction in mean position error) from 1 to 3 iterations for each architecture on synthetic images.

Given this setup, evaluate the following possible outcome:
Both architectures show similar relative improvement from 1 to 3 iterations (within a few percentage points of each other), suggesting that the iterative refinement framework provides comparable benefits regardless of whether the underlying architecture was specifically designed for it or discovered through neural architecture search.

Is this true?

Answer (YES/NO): NO